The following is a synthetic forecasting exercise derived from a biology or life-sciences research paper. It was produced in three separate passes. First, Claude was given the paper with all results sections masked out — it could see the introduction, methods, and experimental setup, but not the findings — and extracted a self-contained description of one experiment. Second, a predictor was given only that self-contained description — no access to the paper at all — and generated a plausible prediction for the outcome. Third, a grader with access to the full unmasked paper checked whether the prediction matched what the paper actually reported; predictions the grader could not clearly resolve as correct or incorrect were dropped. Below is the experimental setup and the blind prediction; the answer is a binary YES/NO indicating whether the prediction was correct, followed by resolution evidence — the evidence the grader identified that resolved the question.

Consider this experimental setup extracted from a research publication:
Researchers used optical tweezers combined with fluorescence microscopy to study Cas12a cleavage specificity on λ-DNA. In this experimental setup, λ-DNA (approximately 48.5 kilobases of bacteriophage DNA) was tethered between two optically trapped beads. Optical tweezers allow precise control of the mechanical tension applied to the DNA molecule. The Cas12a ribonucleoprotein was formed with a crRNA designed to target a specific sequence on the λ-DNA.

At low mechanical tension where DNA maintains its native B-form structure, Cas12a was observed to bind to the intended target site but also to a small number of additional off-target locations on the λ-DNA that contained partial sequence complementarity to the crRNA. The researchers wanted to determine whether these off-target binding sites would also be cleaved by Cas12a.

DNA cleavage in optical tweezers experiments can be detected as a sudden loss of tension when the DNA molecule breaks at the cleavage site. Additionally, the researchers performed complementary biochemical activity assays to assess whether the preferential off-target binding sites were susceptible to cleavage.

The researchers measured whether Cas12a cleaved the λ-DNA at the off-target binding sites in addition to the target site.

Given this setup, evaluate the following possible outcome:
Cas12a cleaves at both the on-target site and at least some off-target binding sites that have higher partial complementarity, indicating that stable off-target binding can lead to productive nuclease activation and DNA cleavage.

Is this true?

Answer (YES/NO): NO